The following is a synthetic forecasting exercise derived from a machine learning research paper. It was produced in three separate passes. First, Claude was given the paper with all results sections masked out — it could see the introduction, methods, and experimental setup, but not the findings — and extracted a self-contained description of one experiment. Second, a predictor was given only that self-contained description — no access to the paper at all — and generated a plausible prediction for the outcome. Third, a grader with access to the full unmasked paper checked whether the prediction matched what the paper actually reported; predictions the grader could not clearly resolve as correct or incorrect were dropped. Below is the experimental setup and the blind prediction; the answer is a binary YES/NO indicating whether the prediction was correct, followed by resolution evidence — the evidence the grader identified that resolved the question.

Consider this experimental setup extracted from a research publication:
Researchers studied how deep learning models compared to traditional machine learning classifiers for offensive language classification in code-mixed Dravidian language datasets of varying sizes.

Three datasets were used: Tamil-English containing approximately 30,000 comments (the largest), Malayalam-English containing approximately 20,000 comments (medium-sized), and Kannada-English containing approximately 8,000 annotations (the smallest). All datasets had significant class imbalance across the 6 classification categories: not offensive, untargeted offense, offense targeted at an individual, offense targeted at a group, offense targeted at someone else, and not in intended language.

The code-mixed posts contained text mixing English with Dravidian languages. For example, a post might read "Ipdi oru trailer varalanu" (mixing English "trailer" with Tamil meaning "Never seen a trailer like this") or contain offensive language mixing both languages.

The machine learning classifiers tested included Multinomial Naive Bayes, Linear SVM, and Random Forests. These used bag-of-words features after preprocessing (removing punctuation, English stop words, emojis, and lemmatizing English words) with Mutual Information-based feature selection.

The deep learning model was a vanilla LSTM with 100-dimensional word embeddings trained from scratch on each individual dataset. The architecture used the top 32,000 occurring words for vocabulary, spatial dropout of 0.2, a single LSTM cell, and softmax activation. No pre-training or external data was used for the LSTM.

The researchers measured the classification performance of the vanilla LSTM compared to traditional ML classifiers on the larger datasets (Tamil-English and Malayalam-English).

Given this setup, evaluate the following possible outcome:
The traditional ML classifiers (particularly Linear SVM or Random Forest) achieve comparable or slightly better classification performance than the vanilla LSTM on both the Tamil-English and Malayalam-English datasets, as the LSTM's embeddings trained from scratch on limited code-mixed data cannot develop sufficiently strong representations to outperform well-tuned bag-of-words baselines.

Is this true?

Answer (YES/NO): YES